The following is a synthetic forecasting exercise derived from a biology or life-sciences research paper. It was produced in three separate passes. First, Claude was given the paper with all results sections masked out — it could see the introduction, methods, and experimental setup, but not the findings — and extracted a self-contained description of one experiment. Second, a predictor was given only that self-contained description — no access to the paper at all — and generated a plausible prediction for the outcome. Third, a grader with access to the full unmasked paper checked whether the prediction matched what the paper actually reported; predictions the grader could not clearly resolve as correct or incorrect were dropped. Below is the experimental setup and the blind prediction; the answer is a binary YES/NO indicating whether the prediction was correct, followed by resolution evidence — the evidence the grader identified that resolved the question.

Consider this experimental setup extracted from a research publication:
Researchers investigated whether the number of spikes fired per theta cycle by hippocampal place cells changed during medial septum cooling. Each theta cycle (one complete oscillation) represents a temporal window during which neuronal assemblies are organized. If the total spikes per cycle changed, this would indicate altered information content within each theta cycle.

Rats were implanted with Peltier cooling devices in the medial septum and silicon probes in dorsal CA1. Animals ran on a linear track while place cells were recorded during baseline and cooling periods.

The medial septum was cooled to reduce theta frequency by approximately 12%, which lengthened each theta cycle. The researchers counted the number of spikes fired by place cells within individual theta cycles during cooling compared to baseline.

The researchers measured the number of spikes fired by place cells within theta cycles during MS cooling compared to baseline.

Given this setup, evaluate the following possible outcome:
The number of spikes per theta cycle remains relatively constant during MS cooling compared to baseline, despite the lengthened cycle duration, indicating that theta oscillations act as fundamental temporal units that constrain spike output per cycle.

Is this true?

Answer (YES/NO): YES